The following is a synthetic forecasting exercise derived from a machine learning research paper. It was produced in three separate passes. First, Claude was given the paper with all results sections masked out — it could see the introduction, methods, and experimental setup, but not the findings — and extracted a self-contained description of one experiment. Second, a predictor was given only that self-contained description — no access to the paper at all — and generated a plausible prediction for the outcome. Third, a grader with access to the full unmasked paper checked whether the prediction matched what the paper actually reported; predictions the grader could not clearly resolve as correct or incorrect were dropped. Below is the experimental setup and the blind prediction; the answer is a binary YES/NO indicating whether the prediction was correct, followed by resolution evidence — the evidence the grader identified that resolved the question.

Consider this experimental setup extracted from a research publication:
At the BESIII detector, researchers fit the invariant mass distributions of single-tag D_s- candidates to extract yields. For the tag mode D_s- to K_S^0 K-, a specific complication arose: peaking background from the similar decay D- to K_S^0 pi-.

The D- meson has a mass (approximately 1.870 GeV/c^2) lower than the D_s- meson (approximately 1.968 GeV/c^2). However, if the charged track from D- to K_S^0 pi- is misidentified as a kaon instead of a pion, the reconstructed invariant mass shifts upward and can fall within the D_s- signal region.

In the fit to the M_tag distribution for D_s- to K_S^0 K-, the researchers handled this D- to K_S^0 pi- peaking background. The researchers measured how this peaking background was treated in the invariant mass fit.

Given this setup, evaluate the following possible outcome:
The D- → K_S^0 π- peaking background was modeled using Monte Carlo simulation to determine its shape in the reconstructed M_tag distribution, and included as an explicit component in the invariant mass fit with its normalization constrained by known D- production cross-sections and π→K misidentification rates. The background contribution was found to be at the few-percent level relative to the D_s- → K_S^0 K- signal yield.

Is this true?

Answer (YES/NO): NO